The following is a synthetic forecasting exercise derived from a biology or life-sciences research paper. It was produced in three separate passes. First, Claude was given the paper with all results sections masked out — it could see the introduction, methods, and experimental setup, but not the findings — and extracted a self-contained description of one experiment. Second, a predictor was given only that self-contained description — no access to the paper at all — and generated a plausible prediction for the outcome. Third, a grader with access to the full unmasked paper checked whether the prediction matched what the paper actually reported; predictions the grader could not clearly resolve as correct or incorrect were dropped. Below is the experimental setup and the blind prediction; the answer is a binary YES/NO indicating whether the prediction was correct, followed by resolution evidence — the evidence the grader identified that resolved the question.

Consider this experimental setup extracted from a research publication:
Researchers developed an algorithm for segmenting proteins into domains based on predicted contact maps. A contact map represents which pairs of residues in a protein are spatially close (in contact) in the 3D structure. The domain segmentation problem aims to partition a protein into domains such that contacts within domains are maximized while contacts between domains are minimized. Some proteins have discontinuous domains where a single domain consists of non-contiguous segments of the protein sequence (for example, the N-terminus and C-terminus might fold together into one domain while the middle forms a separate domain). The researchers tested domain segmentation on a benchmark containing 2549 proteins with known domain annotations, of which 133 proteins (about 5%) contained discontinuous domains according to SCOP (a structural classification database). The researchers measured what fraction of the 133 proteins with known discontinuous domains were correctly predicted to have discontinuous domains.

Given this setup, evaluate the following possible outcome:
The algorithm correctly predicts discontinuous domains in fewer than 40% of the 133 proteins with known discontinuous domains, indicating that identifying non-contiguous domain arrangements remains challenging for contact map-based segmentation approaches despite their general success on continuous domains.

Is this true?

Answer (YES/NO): NO